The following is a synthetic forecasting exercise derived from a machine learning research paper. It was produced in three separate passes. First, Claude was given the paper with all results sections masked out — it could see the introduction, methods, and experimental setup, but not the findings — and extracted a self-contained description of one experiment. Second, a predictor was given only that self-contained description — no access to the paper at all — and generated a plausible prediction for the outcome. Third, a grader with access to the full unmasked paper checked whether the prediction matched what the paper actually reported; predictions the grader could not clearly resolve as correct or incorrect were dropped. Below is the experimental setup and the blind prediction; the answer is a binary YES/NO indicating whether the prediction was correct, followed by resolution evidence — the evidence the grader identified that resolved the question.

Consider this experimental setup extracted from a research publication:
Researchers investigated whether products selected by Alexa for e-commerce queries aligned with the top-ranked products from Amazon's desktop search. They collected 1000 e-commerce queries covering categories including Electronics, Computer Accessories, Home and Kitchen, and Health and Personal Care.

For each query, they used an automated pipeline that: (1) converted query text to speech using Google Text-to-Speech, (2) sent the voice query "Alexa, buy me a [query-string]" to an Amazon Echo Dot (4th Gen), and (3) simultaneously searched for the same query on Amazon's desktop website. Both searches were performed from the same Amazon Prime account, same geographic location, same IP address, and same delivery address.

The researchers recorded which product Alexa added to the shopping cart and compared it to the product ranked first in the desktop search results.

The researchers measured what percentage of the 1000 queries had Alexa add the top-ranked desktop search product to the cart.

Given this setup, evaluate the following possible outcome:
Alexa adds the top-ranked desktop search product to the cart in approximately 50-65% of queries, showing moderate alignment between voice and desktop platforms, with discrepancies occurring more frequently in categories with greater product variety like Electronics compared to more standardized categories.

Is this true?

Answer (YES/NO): NO